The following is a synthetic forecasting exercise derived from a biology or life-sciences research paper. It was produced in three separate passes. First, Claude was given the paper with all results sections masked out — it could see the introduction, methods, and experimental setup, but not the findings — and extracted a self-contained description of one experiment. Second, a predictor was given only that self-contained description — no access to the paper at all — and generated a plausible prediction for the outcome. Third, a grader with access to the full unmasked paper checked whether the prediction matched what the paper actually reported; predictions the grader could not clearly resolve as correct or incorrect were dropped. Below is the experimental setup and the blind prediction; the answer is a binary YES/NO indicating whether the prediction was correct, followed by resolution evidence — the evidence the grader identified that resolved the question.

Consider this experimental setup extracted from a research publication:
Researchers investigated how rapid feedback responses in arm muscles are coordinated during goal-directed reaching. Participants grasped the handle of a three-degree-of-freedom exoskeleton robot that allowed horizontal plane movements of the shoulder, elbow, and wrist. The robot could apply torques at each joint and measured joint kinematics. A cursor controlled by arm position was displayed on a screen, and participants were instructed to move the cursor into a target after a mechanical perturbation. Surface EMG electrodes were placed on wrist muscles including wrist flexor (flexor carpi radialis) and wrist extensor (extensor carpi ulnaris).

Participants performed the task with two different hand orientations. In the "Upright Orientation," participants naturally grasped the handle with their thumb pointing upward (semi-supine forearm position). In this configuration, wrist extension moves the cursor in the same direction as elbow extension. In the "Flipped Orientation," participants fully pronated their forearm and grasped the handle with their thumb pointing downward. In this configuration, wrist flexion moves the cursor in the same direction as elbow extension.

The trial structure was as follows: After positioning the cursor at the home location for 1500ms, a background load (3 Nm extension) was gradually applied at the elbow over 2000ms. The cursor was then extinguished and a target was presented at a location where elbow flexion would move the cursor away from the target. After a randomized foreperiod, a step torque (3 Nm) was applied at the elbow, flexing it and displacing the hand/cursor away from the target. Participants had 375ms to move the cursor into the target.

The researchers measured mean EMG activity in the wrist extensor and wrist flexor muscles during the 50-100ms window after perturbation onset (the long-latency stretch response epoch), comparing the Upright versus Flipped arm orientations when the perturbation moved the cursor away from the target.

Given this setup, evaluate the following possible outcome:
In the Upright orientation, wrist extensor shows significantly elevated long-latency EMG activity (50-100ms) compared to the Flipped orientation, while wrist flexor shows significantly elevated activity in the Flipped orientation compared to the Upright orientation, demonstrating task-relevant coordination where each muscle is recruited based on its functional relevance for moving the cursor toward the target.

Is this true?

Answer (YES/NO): YES